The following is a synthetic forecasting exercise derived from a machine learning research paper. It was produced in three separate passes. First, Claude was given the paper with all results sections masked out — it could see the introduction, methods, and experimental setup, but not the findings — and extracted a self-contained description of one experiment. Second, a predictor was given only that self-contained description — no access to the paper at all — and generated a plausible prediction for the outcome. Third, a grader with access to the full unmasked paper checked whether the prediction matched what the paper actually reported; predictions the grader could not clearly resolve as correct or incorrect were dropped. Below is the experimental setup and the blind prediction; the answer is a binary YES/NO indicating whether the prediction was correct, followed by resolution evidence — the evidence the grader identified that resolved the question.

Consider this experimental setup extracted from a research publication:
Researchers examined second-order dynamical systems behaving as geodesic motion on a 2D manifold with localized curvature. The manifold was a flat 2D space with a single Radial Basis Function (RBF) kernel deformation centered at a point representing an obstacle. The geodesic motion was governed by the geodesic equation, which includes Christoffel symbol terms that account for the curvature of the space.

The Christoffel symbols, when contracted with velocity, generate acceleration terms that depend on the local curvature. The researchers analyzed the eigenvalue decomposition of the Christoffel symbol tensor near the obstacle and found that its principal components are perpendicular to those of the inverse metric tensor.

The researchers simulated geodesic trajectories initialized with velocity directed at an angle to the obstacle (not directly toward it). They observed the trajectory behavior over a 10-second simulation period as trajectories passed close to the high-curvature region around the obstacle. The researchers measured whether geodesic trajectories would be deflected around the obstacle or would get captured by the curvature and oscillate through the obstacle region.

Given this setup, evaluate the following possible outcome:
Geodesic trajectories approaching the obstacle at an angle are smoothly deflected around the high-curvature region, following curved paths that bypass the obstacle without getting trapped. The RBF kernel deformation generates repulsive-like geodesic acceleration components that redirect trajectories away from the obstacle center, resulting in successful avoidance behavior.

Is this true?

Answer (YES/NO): NO